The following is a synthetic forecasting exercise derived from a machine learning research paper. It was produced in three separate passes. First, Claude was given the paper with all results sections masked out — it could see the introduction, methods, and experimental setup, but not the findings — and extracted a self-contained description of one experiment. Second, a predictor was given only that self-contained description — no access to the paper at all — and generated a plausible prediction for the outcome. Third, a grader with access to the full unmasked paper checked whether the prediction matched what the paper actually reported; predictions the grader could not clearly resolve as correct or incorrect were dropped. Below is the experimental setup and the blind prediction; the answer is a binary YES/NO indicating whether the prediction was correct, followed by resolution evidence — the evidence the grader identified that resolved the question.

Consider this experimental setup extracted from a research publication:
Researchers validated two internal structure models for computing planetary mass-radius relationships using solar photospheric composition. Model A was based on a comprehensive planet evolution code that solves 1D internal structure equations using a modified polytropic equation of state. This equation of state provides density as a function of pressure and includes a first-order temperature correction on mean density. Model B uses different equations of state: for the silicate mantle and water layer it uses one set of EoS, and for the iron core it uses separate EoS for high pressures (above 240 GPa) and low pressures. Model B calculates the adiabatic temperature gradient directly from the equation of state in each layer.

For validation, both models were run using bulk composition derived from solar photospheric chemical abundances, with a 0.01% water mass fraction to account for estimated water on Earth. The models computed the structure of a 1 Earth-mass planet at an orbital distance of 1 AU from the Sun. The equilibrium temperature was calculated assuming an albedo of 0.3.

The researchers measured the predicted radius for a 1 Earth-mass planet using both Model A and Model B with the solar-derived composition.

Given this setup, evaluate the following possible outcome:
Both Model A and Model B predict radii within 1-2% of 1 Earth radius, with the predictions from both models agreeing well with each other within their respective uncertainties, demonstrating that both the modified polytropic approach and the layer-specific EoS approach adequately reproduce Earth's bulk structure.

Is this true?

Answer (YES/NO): NO